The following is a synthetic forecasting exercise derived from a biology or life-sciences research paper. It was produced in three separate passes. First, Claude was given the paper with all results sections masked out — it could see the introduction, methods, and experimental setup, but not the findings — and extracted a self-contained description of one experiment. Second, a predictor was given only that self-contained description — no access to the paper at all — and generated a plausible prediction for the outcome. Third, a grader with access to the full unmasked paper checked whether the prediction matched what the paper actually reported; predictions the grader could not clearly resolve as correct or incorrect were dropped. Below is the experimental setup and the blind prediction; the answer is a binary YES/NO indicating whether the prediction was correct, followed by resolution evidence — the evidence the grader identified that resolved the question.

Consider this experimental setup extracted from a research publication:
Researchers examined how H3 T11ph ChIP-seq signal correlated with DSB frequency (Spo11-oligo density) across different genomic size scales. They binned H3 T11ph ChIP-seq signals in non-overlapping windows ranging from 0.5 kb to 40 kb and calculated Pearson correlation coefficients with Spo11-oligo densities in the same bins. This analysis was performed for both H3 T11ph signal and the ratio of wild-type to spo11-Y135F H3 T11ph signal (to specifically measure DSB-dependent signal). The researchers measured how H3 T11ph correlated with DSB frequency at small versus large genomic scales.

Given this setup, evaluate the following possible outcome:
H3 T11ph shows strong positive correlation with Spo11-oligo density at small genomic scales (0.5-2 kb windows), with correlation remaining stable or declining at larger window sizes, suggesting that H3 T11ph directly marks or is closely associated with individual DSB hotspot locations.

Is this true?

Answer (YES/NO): NO